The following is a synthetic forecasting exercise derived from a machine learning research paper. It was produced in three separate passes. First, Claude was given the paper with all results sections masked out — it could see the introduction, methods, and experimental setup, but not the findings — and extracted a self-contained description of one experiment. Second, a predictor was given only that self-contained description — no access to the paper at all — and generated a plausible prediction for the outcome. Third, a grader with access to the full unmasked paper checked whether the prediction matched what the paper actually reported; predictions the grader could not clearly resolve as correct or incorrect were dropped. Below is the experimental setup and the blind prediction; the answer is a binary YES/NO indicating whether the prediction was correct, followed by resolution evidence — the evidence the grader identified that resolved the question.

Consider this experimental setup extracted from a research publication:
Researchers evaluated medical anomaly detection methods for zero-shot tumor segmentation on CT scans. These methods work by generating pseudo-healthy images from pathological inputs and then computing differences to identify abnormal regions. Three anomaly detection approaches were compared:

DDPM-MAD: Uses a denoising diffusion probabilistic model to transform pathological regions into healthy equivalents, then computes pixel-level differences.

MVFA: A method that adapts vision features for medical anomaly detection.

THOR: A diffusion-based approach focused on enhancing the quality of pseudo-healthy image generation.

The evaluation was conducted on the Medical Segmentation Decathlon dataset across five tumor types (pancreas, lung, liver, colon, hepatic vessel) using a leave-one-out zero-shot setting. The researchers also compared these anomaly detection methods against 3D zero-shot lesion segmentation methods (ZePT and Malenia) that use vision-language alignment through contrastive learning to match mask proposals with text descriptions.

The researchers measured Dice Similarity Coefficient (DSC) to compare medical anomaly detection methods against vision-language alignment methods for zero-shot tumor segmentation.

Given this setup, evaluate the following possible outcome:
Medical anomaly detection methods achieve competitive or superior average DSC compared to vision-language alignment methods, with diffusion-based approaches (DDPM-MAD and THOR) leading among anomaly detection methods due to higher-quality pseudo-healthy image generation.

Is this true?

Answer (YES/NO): NO